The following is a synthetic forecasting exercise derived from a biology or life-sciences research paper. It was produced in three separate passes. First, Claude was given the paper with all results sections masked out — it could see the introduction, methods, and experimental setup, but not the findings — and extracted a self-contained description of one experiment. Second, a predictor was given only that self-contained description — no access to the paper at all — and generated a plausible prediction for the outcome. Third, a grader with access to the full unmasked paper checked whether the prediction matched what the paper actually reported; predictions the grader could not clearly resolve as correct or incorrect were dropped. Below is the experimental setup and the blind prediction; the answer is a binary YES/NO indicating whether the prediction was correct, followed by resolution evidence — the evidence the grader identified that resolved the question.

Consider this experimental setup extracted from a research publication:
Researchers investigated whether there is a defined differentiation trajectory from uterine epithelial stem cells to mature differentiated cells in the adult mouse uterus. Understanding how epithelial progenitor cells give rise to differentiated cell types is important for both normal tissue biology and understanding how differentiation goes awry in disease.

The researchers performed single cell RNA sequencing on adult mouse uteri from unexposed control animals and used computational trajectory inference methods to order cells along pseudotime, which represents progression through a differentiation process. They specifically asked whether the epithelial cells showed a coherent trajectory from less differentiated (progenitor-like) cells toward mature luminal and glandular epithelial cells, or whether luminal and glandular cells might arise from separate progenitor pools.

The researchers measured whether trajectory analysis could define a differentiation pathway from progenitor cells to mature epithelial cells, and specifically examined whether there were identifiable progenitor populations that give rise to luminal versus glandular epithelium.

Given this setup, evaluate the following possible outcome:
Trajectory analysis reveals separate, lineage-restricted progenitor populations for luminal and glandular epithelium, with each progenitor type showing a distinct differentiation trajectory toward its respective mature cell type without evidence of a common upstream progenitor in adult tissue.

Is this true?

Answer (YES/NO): NO